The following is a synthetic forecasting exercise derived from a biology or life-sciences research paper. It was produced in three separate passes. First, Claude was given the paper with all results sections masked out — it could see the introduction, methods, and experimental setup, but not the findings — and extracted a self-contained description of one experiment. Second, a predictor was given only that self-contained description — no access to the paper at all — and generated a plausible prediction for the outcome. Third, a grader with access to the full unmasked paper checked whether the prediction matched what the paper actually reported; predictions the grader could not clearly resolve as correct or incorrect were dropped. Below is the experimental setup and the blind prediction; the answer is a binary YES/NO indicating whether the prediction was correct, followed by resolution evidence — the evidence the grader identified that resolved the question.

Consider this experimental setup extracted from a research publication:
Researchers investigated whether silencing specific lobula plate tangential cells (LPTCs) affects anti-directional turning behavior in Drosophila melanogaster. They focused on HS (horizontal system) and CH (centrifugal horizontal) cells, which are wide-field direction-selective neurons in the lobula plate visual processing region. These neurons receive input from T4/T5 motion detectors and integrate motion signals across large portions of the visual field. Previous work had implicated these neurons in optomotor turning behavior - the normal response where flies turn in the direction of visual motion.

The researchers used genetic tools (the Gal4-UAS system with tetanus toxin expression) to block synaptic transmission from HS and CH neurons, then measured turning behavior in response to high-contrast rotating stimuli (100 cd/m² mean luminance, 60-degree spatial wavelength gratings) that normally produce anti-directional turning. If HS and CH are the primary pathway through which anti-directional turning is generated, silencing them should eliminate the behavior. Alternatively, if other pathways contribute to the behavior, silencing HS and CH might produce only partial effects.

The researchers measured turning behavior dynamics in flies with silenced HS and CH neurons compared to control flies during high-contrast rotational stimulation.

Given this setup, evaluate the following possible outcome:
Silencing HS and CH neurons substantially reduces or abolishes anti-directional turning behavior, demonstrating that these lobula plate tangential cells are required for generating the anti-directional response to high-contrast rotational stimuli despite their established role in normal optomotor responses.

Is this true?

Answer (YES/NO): NO